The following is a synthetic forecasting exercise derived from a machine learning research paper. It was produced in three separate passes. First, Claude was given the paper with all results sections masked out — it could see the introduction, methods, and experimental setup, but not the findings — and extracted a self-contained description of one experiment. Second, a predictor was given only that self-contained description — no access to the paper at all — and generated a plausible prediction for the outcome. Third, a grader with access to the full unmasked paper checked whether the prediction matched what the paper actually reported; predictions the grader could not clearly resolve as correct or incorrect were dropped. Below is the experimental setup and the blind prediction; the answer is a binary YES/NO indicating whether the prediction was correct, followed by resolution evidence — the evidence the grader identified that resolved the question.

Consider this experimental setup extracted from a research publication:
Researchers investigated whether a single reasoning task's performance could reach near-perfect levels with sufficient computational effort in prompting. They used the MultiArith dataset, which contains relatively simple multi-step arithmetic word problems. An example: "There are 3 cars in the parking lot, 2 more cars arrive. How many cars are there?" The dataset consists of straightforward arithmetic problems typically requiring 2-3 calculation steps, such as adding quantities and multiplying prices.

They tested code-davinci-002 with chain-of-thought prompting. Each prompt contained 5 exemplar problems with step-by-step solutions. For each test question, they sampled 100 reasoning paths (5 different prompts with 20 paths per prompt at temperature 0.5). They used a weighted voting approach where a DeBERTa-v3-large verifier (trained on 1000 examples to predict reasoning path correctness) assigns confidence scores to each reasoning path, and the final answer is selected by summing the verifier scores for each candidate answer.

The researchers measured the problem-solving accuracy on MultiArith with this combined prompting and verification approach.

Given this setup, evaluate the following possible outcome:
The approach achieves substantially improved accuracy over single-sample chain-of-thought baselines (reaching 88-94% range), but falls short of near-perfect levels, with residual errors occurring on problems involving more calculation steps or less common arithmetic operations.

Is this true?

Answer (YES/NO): NO